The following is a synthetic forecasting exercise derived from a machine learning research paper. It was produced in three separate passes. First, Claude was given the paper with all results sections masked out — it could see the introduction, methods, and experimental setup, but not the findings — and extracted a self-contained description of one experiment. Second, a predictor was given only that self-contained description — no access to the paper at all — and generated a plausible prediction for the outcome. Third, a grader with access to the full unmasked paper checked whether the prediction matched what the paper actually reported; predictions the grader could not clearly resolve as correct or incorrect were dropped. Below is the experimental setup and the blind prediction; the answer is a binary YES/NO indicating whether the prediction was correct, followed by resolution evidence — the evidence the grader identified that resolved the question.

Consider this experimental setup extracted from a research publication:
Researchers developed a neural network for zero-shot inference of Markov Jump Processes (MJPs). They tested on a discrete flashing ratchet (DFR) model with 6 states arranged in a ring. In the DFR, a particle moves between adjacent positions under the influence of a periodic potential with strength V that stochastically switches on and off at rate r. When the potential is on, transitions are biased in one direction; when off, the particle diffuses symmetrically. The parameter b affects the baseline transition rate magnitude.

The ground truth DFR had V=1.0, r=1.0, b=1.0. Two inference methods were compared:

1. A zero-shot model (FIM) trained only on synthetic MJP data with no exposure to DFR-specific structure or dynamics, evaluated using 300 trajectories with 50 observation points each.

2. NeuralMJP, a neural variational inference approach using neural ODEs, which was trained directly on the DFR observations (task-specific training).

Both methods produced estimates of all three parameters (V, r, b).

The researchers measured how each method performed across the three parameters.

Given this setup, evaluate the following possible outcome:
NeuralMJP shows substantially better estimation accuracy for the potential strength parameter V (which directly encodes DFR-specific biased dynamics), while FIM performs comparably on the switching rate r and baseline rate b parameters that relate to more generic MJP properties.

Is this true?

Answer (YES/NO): NO